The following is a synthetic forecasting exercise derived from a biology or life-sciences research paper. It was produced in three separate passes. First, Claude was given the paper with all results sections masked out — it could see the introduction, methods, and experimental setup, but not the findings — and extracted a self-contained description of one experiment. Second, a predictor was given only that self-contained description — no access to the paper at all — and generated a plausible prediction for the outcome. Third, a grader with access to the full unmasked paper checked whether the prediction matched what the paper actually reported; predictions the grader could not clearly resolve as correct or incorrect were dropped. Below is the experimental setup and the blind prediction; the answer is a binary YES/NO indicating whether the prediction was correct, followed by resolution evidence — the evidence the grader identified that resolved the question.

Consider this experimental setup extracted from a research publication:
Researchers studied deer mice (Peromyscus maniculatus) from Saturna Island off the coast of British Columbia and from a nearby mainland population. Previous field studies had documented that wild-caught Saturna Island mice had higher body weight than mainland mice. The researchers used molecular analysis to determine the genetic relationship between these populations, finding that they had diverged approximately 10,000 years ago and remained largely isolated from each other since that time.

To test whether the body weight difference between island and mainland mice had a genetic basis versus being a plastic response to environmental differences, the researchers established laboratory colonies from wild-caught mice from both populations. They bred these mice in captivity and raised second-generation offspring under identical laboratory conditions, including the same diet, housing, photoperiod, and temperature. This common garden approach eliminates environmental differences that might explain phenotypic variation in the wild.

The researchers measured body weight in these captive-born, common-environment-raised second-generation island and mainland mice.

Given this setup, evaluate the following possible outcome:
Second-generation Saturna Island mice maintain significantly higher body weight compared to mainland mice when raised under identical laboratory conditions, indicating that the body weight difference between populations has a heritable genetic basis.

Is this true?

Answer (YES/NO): YES